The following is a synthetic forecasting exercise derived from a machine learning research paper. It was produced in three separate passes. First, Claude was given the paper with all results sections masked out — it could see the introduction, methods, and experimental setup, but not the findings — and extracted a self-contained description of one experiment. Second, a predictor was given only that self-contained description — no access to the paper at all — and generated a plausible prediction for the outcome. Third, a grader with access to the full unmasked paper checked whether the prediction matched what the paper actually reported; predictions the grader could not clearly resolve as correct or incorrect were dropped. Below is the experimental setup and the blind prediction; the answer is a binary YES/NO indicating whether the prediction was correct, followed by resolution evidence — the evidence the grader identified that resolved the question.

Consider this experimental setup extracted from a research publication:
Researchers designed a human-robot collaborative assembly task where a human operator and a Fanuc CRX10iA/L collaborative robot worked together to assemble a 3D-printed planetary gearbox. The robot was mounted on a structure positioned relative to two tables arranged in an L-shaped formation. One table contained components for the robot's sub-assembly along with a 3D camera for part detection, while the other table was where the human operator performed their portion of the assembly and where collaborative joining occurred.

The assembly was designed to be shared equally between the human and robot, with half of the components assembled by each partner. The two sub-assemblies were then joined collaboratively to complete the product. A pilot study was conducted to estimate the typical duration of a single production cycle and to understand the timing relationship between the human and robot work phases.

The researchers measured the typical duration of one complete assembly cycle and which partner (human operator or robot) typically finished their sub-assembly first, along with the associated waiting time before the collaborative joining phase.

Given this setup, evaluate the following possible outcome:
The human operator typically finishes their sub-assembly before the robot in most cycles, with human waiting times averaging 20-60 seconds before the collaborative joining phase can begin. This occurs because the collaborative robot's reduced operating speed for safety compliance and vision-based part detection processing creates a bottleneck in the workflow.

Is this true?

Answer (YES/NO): NO